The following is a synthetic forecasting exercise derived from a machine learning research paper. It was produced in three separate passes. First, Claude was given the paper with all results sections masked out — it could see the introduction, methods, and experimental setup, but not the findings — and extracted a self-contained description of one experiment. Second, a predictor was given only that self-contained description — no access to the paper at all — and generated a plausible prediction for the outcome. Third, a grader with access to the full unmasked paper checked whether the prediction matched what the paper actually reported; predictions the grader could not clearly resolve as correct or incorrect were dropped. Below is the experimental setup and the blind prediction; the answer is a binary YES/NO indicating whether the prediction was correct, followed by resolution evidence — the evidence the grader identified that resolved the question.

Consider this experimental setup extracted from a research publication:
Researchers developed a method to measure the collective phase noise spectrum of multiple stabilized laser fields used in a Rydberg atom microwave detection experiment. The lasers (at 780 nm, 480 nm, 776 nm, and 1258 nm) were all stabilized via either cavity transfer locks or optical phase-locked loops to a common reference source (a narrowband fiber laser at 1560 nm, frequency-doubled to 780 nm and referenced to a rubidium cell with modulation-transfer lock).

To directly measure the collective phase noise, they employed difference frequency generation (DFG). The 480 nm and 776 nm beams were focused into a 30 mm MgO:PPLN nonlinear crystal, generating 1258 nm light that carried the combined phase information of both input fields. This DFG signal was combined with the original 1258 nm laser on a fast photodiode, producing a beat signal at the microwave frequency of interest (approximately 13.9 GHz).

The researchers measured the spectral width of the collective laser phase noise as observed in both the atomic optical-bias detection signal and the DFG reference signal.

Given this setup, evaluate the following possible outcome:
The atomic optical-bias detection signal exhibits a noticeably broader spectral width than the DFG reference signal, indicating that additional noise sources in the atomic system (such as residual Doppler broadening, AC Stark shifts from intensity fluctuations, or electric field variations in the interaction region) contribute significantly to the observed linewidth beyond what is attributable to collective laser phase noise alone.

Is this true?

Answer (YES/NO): NO